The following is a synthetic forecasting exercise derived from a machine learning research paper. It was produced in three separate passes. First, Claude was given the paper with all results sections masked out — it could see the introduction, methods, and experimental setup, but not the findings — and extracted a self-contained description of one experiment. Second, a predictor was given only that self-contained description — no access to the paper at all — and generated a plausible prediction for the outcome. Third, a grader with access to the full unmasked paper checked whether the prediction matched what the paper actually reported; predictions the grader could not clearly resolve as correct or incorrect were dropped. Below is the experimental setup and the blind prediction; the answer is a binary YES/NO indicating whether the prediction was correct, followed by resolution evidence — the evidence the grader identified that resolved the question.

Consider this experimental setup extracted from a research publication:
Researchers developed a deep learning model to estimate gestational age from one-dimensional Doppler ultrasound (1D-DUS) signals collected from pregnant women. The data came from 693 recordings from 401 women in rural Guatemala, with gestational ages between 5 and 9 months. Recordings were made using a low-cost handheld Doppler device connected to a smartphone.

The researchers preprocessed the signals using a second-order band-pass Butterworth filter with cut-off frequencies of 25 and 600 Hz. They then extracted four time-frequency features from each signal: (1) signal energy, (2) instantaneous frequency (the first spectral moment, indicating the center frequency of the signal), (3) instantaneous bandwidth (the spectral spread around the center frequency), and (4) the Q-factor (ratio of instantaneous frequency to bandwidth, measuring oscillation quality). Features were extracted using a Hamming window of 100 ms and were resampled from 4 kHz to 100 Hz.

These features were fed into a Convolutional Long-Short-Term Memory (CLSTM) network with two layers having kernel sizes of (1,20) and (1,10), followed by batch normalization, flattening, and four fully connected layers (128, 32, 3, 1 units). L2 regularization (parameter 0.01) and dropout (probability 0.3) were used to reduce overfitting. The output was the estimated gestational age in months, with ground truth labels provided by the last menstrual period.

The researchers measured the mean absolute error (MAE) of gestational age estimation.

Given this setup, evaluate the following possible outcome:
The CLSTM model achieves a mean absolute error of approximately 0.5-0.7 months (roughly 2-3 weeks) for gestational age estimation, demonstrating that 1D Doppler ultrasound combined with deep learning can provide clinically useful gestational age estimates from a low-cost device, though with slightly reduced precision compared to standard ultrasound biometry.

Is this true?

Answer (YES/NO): NO